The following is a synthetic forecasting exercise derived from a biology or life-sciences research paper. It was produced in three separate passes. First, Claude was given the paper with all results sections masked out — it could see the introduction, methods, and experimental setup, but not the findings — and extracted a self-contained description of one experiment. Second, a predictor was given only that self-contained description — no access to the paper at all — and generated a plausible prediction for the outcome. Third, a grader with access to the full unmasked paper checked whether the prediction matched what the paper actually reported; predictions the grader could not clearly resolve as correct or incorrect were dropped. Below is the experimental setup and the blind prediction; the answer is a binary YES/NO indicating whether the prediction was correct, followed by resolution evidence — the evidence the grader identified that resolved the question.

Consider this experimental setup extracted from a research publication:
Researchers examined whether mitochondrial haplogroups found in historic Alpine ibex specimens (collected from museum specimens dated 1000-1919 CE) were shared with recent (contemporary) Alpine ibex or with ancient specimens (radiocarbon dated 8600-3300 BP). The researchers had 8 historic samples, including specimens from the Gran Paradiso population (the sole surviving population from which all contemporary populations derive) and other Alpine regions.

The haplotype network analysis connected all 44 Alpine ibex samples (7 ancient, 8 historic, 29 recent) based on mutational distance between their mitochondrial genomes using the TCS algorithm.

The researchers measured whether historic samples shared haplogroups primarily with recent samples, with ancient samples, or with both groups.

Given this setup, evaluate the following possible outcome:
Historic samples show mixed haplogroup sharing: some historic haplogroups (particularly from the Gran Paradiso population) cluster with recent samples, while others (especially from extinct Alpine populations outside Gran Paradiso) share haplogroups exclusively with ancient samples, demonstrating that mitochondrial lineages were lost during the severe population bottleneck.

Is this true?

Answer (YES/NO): NO